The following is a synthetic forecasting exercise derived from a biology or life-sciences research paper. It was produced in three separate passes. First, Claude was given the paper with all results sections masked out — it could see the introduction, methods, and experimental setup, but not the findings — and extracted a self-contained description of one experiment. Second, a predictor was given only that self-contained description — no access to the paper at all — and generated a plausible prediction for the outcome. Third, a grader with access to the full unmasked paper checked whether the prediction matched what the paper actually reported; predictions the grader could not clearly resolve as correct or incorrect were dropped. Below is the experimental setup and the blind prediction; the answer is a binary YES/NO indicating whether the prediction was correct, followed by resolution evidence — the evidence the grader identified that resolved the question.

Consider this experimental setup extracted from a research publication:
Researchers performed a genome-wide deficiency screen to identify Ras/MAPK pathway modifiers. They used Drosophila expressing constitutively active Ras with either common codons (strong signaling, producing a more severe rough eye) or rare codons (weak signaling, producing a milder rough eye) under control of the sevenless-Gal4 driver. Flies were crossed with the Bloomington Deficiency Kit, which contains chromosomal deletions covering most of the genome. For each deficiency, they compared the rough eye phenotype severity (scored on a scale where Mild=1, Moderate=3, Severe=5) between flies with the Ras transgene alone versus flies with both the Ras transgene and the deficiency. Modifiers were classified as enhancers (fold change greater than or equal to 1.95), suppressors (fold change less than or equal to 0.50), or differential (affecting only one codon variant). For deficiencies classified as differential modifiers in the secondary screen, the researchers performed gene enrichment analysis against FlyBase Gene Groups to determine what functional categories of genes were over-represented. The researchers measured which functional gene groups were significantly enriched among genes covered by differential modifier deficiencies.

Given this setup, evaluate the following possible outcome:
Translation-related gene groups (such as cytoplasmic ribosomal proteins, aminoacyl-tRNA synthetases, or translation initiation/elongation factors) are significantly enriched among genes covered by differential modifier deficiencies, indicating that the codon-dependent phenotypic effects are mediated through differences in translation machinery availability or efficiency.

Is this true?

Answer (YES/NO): NO